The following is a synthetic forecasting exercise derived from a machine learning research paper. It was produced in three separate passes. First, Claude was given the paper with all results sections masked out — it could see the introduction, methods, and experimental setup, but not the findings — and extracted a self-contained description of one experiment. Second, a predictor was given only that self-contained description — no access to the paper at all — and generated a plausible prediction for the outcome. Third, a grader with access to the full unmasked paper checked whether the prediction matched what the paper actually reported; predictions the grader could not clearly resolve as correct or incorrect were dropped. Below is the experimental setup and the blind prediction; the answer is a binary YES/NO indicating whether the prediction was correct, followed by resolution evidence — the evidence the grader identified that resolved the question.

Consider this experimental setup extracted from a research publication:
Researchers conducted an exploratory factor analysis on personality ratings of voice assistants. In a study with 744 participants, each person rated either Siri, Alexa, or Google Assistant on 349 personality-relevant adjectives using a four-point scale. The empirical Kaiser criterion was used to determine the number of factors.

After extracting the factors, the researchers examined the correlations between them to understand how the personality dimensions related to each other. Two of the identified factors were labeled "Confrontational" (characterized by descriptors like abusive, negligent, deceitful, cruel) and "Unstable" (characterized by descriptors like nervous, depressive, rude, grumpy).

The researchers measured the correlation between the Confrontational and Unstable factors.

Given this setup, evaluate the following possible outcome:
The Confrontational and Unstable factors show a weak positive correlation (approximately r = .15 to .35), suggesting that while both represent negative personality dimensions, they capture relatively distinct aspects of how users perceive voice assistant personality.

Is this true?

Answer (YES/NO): NO